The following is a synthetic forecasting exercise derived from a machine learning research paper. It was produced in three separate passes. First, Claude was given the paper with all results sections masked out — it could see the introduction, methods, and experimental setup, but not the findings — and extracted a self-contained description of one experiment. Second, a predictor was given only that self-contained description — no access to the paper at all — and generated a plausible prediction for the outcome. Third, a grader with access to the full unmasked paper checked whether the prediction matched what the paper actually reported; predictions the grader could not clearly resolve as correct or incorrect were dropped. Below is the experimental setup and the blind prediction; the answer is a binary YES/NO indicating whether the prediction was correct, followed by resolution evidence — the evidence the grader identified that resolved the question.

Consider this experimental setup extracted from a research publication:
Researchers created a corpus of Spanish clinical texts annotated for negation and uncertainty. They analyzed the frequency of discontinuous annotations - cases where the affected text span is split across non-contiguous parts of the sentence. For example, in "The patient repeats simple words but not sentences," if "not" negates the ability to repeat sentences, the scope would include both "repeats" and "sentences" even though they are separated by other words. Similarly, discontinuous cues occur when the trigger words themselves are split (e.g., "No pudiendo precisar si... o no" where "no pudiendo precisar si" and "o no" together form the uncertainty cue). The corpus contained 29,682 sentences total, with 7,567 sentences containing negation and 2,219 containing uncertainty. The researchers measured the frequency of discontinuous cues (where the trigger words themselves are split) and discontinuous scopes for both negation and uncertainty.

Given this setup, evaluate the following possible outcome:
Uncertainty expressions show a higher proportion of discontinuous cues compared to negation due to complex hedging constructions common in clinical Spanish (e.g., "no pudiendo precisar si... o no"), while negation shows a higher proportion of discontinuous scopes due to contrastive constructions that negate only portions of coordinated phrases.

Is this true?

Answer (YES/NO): NO